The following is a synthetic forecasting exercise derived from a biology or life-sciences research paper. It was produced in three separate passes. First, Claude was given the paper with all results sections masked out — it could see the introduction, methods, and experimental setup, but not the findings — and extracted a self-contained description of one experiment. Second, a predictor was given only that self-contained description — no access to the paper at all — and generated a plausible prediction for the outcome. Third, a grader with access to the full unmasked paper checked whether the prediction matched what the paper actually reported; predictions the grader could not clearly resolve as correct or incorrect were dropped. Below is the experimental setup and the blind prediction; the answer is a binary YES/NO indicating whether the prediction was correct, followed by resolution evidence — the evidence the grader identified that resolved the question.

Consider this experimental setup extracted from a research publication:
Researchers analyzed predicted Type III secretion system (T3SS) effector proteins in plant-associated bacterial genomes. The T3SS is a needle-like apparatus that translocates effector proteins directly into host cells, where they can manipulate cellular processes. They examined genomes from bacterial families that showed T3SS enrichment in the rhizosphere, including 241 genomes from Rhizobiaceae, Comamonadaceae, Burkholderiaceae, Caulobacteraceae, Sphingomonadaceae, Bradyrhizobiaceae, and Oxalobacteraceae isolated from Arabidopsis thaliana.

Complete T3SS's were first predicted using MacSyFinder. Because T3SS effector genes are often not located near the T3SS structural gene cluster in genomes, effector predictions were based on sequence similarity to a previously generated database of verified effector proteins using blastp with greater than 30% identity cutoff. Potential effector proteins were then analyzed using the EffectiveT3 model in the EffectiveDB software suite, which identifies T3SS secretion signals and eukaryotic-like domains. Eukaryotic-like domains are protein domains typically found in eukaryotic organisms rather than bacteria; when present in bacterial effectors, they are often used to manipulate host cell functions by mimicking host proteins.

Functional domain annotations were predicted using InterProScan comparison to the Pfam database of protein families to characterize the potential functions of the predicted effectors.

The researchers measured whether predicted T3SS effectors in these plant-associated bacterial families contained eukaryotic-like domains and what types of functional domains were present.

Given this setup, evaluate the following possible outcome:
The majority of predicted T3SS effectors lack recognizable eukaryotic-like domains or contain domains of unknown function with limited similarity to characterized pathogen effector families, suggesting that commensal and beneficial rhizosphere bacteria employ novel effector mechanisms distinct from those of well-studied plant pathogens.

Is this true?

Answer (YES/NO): NO